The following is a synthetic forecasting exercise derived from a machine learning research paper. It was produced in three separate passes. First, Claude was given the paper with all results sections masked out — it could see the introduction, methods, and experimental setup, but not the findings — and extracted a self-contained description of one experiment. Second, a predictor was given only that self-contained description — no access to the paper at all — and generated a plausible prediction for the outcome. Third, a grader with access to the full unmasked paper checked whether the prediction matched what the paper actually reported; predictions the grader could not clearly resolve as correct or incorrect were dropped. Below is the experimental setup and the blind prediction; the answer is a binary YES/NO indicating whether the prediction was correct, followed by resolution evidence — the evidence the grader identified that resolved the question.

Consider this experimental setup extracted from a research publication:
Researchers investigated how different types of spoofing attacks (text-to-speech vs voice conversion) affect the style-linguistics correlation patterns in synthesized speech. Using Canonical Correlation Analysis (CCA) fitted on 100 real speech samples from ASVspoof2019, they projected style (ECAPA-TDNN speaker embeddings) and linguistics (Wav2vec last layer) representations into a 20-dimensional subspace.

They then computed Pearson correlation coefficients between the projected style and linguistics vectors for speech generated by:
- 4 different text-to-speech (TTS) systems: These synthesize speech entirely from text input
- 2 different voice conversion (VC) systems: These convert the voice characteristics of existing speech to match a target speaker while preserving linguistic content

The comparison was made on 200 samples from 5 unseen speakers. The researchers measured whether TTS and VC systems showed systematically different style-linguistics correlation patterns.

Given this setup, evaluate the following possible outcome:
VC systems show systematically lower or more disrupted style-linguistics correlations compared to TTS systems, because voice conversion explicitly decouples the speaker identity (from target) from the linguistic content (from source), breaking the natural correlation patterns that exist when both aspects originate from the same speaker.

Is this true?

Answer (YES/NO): NO